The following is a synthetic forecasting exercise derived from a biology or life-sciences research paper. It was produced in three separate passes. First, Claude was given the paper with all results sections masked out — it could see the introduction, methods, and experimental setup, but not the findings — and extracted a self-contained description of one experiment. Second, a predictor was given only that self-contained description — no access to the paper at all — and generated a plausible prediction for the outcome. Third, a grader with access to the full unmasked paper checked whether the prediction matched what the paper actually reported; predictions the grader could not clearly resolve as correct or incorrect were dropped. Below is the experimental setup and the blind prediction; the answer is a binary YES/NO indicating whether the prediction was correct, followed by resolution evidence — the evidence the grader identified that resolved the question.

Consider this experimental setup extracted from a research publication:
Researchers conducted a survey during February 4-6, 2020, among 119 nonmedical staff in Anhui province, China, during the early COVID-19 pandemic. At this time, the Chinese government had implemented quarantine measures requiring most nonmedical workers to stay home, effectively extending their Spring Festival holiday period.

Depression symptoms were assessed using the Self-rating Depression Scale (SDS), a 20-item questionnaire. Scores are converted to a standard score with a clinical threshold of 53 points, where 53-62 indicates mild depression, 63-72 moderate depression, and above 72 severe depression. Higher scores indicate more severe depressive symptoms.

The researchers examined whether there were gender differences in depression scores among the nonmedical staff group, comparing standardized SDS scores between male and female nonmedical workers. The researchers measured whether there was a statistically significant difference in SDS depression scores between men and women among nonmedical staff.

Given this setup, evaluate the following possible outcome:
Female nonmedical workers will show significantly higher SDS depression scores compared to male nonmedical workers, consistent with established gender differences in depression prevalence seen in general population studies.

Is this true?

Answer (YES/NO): NO